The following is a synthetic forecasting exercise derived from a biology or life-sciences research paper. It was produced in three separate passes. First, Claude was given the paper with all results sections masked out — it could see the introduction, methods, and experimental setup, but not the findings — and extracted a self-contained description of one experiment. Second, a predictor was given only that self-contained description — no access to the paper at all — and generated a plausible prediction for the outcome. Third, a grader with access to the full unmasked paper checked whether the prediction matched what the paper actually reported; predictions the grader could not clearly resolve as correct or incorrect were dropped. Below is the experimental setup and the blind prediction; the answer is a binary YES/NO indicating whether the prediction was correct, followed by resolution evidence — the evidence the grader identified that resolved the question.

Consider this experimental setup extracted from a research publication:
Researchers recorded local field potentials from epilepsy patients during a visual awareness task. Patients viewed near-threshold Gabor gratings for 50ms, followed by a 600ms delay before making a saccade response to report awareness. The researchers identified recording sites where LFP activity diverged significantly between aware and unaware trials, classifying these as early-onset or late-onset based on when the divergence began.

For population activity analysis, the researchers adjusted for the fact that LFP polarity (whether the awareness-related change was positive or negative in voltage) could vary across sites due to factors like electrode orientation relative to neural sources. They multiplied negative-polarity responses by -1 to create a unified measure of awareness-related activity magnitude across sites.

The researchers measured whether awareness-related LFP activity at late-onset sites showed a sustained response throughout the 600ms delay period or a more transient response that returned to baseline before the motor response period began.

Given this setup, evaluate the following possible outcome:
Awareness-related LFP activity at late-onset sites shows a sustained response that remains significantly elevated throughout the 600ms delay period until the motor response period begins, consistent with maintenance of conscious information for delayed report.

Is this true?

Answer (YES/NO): NO